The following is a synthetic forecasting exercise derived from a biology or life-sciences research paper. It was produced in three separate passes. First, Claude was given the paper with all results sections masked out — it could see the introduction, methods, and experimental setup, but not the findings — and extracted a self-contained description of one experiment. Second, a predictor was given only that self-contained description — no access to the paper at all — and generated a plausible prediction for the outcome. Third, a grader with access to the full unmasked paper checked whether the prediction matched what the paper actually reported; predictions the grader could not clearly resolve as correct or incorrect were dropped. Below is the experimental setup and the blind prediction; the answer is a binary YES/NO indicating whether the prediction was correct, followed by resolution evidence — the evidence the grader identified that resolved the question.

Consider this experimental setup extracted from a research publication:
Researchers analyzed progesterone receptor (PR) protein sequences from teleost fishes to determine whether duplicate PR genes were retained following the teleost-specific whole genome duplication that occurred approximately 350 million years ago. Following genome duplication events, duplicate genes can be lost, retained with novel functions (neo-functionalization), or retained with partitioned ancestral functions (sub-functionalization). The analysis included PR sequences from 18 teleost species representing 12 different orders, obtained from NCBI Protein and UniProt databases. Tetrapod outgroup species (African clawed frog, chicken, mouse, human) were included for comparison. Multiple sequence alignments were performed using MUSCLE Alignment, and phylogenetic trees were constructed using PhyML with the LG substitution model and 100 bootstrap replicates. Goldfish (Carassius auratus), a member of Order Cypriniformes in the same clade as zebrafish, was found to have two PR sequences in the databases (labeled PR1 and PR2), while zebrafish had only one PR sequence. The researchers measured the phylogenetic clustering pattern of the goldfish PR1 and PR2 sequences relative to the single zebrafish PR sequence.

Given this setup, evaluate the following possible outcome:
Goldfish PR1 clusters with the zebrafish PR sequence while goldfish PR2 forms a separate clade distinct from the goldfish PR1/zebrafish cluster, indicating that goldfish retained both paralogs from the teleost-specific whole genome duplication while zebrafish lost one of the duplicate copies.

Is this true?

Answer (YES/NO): NO